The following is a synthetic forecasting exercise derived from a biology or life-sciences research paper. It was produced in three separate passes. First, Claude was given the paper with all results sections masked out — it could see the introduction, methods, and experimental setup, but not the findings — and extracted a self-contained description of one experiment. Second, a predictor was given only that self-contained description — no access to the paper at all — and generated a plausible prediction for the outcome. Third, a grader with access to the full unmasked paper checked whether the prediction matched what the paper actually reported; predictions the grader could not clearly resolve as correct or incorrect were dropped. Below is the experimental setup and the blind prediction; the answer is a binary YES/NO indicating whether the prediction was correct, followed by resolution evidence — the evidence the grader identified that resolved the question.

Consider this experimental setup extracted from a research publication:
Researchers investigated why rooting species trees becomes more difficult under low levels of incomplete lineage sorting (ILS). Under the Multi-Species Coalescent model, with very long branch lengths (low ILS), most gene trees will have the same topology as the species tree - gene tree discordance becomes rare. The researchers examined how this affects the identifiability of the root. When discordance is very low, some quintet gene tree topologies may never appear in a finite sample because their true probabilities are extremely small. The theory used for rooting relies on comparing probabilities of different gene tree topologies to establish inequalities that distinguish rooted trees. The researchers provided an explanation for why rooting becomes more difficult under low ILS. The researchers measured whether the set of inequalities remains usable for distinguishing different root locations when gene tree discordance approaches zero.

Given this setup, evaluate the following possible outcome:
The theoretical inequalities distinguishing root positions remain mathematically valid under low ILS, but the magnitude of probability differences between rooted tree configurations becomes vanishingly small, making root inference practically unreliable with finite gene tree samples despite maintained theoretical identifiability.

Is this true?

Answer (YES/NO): NO